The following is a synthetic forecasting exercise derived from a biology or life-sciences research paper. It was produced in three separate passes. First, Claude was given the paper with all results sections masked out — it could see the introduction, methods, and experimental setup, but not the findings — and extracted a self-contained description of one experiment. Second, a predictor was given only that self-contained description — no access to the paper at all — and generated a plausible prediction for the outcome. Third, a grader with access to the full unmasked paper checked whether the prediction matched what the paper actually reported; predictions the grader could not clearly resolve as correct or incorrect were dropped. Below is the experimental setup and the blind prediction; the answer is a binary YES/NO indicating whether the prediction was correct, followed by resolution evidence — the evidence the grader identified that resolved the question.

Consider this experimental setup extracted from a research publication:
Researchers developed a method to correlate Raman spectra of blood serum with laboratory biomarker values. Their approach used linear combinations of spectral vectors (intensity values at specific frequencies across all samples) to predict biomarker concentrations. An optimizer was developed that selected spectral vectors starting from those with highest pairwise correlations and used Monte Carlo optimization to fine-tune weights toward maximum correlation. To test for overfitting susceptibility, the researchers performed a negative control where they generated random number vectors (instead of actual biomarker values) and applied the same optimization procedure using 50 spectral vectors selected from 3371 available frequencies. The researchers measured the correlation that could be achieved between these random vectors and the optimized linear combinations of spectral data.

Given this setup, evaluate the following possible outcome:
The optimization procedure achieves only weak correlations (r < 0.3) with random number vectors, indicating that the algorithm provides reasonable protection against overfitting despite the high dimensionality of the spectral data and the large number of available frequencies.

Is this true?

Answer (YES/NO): NO